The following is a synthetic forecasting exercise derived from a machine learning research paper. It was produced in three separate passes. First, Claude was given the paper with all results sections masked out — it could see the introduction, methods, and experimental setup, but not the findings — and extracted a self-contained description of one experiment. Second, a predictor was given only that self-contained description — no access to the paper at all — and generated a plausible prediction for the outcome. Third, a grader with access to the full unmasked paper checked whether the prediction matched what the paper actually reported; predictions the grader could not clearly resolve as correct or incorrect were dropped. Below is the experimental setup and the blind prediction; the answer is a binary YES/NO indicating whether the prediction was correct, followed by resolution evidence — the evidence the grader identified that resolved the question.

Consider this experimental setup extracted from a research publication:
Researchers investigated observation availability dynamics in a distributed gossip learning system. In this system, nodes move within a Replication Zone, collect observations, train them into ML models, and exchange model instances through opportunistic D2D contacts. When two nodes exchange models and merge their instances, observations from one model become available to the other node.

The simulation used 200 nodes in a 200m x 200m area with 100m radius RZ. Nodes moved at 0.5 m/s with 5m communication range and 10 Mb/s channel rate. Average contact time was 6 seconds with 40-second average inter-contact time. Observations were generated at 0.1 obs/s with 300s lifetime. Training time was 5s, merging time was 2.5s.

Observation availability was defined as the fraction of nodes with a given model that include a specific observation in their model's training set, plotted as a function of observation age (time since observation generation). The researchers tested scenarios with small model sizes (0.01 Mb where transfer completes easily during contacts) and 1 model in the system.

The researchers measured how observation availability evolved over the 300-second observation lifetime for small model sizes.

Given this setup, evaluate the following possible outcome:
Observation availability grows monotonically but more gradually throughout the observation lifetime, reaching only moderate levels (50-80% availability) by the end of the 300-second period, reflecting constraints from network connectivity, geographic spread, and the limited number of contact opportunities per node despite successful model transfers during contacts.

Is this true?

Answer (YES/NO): NO